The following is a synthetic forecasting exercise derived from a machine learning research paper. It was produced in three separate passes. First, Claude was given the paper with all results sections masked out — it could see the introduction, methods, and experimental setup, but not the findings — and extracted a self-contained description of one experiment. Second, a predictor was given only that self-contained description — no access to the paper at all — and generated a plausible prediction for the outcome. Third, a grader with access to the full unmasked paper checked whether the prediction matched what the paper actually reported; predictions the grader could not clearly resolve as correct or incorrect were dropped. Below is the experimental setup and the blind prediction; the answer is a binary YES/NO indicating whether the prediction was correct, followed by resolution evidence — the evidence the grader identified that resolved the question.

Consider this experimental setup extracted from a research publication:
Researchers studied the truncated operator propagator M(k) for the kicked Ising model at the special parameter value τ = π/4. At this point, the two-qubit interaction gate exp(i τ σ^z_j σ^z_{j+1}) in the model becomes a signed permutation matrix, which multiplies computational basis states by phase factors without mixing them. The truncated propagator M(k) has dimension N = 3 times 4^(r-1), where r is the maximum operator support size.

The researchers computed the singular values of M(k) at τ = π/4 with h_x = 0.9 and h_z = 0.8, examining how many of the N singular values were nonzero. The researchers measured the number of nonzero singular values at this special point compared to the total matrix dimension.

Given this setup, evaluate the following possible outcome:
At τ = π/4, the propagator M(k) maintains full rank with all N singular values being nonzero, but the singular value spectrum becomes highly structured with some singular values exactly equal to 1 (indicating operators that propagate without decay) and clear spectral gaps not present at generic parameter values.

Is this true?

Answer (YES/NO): NO